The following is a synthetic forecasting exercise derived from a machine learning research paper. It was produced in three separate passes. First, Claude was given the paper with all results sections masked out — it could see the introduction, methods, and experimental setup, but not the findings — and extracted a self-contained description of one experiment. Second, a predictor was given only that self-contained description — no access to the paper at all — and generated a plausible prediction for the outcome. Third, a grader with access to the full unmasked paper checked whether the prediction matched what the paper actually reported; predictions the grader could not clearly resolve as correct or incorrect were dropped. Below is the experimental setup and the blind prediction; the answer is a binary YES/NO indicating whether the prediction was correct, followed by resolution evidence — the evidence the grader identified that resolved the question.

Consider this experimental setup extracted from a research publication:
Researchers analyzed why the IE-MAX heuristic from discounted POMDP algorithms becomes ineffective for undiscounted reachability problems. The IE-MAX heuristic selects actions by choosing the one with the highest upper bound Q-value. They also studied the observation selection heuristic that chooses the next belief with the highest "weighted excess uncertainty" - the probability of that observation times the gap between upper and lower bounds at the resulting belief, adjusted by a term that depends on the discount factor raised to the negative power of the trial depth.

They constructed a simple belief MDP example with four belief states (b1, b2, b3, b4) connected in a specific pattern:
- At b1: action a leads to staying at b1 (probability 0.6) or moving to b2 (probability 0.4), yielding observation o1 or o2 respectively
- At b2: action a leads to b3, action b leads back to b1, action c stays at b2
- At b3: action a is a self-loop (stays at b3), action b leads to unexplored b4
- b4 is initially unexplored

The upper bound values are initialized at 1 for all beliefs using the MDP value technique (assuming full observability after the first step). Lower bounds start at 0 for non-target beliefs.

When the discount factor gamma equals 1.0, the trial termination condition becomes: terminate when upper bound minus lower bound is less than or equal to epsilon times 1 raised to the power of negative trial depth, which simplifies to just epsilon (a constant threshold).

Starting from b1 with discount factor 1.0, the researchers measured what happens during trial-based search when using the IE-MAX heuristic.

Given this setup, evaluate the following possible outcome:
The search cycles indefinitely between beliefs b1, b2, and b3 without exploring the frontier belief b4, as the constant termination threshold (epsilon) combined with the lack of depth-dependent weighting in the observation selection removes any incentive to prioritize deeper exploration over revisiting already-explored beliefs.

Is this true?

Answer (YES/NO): NO